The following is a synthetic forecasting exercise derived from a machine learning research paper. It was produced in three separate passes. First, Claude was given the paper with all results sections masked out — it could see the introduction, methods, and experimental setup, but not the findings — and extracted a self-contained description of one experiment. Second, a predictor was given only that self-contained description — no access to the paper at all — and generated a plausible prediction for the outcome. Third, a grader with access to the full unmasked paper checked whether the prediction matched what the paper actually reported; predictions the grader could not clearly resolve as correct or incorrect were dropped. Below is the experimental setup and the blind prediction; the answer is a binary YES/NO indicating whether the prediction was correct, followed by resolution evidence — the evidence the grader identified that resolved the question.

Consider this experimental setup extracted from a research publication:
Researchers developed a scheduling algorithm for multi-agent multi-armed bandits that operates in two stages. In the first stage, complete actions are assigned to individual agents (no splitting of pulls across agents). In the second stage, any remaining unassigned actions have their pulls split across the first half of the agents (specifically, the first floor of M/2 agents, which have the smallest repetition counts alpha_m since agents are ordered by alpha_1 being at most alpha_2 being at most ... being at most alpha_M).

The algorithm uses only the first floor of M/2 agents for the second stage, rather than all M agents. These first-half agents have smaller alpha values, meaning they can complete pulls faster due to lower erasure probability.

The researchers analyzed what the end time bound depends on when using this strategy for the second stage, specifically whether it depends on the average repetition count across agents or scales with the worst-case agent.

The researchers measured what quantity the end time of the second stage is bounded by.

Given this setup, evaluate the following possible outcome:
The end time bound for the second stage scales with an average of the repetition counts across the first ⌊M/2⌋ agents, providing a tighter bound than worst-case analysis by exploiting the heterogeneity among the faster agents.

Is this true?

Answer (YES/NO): NO